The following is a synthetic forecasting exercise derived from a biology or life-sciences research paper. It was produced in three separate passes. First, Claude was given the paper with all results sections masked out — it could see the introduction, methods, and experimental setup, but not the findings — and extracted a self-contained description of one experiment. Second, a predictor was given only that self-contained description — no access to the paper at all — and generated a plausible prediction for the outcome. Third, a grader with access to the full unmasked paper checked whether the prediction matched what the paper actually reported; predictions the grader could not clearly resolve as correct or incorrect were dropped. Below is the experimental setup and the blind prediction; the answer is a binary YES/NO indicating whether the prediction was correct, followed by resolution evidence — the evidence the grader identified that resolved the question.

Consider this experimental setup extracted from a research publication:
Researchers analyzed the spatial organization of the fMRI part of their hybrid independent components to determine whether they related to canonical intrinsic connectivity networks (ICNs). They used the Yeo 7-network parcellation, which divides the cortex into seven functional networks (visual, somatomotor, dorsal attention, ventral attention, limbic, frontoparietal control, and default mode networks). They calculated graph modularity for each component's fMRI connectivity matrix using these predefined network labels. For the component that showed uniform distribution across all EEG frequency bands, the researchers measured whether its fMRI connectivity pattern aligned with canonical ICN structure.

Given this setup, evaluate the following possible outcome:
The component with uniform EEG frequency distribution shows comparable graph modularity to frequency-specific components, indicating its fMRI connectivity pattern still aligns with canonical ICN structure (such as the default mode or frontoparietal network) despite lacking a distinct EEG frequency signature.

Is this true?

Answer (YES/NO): YES